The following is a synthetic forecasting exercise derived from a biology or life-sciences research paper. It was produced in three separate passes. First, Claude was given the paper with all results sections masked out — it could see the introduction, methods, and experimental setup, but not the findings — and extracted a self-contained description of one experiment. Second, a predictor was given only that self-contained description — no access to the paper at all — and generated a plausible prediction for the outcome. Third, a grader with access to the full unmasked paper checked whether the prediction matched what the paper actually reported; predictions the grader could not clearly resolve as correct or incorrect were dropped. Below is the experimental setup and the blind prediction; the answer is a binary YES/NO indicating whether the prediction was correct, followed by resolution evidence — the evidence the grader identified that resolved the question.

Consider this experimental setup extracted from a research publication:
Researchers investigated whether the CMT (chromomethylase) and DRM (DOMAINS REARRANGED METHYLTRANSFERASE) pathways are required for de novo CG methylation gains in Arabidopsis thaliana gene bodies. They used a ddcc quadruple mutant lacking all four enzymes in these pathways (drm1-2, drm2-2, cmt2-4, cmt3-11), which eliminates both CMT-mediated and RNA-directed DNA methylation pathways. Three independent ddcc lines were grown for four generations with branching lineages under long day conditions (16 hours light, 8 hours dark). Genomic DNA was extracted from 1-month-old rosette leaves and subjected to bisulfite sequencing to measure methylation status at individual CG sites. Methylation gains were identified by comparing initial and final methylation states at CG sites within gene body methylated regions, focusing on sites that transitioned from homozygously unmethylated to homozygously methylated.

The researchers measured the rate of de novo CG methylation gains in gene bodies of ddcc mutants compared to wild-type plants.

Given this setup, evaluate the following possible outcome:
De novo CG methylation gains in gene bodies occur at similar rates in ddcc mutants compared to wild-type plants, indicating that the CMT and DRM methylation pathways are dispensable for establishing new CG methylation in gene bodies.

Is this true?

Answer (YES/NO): YES